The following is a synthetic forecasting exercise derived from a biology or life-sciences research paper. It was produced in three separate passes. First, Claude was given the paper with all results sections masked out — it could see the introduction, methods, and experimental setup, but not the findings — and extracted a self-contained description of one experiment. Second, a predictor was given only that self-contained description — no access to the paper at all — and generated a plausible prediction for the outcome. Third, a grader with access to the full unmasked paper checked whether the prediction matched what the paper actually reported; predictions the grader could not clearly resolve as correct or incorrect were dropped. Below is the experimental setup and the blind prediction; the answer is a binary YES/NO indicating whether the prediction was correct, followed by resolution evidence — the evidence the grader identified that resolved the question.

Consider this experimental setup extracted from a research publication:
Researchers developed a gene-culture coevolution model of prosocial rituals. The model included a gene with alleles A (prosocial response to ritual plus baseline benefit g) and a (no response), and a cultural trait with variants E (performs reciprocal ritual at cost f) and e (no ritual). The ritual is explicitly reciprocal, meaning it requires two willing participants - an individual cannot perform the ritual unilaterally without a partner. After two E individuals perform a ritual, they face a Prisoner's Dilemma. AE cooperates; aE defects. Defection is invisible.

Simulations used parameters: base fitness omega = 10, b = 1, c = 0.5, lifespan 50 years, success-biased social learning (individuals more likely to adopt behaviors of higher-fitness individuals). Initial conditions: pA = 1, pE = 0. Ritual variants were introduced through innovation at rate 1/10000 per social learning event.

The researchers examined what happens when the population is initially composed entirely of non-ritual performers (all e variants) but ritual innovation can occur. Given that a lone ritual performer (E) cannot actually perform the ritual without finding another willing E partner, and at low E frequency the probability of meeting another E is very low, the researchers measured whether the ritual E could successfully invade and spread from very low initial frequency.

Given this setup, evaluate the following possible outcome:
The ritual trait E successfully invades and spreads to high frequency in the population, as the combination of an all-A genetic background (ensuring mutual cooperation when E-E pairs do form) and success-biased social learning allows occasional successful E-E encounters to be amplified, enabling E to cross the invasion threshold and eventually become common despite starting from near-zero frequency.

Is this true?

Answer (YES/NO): YES